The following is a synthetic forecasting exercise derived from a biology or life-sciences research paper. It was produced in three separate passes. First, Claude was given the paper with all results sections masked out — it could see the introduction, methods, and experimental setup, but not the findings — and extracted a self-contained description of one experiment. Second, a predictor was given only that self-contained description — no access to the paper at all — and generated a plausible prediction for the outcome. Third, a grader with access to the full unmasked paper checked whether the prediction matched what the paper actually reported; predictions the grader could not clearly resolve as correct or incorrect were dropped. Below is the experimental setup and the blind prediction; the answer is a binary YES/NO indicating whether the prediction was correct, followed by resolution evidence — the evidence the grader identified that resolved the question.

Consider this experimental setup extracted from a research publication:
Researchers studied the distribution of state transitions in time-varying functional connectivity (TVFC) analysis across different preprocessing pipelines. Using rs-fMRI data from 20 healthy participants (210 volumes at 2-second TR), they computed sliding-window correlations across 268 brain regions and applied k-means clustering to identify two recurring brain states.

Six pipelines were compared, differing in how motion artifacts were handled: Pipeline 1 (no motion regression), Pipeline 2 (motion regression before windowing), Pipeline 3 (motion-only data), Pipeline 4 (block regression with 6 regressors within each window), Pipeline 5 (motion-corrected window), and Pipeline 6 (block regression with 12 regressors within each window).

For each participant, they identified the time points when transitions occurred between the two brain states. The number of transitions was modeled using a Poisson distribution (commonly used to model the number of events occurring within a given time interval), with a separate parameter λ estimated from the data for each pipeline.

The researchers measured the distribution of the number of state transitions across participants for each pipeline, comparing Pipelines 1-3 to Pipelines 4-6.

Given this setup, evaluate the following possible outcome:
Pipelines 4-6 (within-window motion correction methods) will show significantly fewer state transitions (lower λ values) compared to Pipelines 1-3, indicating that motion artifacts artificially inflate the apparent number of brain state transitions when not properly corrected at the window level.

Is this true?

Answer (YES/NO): NO